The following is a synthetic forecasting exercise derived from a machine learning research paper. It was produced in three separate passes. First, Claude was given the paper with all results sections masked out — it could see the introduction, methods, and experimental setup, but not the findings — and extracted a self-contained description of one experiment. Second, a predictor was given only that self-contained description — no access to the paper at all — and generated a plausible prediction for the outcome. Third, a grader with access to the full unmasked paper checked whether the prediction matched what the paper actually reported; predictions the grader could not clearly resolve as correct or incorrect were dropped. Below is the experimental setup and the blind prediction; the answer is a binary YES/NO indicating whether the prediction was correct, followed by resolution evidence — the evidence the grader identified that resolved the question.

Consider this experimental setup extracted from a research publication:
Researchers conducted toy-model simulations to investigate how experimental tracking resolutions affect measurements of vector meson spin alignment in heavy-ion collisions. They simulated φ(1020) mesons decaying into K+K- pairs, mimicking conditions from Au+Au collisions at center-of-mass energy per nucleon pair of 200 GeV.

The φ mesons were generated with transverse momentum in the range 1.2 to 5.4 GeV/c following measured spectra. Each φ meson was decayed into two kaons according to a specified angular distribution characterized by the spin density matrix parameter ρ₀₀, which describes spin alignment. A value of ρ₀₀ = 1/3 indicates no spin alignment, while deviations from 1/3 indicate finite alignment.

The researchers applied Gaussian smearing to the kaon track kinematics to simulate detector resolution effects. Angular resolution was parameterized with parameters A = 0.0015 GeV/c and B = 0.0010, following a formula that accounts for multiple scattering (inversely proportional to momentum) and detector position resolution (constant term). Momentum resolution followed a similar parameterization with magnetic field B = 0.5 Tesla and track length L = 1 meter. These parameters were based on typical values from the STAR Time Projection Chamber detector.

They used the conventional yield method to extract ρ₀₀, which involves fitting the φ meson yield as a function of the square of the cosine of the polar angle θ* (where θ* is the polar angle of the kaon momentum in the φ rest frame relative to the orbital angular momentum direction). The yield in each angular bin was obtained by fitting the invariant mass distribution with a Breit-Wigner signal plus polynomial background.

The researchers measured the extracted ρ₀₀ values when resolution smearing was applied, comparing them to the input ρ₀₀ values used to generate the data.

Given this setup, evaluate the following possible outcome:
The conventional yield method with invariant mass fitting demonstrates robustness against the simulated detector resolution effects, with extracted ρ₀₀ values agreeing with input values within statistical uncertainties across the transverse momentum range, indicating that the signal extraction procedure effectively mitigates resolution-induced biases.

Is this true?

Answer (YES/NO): YES